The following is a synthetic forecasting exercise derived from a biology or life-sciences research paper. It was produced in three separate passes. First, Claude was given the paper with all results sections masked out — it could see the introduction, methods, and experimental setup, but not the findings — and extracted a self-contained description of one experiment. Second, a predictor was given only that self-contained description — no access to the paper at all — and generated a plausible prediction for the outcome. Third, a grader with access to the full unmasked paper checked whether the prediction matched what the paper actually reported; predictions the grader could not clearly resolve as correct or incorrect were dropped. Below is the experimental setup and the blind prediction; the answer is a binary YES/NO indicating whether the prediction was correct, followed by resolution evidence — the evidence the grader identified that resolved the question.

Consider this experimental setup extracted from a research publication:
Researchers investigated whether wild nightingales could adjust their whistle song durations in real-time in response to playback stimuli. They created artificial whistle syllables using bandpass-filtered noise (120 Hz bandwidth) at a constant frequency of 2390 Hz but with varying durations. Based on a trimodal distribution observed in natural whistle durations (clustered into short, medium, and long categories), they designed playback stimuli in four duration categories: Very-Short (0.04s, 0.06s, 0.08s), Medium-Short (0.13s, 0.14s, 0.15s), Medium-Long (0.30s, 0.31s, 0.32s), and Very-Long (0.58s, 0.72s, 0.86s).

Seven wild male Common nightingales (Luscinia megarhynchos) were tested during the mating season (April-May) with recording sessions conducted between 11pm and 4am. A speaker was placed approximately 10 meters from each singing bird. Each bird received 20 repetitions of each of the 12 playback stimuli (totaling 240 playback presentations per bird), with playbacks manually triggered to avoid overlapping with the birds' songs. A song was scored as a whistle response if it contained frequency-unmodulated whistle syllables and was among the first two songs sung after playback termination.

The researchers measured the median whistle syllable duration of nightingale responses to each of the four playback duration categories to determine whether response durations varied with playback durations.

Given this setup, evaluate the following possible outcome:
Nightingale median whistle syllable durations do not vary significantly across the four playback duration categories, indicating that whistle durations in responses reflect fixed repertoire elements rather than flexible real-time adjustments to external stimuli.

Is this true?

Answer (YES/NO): NO